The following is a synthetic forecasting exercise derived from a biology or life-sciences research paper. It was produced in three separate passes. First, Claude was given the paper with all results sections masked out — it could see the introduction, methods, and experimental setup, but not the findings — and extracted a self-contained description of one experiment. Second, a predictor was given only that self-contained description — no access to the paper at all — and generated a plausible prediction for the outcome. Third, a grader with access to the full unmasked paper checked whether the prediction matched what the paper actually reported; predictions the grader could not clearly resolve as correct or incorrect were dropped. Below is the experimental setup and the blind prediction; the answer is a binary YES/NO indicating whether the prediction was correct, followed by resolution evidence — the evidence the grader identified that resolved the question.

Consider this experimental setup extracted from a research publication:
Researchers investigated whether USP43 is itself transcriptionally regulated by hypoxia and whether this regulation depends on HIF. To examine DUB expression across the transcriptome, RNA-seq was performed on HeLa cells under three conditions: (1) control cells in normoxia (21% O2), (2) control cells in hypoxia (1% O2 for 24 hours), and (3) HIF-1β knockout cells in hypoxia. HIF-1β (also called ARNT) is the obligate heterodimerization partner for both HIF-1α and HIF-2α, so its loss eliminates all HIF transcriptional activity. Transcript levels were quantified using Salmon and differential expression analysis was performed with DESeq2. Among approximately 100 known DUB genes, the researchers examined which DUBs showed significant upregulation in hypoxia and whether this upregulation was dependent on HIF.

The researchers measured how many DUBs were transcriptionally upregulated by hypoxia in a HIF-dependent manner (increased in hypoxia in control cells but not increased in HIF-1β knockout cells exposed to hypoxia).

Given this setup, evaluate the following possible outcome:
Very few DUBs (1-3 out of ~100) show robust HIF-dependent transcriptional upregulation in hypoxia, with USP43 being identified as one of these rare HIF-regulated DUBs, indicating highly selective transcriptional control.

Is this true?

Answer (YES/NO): YES